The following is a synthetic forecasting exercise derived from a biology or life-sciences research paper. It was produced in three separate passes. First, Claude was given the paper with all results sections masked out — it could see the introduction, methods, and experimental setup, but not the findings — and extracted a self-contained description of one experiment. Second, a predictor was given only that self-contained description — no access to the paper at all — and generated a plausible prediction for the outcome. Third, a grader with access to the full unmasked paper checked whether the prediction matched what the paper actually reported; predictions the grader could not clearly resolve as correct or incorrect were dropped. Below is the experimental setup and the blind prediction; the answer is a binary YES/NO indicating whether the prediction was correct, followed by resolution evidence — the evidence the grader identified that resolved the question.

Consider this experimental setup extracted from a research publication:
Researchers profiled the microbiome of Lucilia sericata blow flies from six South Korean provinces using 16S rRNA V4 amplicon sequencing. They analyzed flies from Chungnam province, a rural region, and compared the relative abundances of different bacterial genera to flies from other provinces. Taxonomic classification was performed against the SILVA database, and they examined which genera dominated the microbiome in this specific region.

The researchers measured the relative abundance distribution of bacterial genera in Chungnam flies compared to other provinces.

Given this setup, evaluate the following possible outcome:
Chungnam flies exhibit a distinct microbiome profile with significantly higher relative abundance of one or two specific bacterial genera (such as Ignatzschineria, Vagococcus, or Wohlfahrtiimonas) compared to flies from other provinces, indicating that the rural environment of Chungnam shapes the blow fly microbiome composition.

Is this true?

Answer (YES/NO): YES